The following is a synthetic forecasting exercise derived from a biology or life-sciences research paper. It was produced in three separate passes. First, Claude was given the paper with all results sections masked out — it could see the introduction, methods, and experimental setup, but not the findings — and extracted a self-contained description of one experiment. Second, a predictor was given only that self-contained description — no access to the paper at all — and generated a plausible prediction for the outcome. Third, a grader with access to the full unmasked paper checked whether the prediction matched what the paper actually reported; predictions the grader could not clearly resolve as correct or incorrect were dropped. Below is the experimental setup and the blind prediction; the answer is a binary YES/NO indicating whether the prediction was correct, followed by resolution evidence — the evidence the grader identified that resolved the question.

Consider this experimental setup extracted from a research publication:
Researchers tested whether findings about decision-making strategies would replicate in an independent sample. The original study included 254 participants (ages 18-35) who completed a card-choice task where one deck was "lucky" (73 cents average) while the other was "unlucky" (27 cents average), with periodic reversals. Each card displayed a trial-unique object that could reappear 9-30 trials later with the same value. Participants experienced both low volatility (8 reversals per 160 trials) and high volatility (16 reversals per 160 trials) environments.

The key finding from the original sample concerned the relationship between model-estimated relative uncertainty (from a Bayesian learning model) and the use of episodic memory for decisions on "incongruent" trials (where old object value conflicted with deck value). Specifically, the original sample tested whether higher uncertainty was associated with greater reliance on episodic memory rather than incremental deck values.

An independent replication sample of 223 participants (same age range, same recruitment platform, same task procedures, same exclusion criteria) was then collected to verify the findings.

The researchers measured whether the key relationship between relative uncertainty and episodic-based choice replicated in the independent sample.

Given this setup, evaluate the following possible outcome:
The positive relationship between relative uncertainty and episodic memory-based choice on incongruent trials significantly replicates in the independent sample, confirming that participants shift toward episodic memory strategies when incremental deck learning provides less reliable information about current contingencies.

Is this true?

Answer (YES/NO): YES